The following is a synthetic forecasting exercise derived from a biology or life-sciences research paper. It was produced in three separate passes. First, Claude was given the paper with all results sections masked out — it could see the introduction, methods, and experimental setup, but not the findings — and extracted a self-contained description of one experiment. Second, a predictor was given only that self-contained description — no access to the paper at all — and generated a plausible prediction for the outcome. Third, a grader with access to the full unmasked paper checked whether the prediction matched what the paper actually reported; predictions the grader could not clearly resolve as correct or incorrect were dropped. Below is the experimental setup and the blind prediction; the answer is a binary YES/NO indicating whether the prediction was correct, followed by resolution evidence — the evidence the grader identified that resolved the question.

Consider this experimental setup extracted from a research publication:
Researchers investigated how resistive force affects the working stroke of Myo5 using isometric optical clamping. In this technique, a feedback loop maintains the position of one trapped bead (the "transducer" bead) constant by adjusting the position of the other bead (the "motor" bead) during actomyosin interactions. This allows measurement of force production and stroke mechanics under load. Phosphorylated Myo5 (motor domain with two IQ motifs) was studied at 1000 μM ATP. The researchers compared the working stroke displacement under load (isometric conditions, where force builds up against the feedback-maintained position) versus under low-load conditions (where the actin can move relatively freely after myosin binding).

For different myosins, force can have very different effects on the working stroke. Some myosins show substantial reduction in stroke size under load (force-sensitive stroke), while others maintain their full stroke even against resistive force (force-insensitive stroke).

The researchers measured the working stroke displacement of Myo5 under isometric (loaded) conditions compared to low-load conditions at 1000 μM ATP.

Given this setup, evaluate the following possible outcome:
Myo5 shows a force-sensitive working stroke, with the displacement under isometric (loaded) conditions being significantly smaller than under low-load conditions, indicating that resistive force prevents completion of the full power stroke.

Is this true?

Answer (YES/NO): NO